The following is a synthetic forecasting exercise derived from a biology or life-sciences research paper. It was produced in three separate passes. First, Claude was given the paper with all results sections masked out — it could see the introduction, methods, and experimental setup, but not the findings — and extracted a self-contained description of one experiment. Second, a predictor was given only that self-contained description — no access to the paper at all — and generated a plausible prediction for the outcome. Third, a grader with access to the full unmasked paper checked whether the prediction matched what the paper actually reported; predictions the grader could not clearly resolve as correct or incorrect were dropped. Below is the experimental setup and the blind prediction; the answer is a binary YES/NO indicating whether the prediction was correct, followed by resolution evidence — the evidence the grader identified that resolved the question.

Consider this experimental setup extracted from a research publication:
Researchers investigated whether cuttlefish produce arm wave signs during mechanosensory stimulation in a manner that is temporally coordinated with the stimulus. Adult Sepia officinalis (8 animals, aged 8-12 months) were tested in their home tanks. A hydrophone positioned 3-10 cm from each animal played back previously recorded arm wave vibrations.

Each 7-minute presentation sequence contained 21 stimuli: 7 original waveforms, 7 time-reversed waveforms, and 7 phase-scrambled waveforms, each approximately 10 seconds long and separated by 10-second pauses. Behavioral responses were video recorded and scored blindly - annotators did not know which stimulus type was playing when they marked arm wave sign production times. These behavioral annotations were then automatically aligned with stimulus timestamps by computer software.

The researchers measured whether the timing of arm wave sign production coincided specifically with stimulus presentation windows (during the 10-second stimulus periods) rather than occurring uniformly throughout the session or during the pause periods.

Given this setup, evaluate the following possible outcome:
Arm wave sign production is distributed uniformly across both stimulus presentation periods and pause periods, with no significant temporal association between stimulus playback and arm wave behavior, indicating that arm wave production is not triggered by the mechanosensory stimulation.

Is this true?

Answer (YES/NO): NO